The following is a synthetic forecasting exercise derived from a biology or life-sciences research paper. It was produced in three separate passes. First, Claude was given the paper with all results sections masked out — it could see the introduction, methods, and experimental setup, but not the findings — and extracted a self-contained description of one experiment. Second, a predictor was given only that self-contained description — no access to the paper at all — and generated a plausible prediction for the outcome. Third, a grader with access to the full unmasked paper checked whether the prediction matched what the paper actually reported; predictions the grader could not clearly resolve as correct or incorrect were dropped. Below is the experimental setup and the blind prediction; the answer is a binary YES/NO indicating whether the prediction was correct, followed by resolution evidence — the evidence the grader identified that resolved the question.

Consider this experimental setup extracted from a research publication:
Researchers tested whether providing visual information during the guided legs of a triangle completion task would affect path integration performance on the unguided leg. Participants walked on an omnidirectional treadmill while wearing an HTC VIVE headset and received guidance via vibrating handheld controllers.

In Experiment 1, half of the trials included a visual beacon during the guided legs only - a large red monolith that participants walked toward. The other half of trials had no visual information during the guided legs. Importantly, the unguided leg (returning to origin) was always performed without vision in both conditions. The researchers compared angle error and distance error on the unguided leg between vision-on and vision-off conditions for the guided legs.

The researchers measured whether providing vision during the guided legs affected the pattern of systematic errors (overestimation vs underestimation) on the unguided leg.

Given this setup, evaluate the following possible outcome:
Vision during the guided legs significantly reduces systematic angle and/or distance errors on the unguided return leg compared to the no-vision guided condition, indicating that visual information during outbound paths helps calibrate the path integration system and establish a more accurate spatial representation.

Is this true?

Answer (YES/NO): NO